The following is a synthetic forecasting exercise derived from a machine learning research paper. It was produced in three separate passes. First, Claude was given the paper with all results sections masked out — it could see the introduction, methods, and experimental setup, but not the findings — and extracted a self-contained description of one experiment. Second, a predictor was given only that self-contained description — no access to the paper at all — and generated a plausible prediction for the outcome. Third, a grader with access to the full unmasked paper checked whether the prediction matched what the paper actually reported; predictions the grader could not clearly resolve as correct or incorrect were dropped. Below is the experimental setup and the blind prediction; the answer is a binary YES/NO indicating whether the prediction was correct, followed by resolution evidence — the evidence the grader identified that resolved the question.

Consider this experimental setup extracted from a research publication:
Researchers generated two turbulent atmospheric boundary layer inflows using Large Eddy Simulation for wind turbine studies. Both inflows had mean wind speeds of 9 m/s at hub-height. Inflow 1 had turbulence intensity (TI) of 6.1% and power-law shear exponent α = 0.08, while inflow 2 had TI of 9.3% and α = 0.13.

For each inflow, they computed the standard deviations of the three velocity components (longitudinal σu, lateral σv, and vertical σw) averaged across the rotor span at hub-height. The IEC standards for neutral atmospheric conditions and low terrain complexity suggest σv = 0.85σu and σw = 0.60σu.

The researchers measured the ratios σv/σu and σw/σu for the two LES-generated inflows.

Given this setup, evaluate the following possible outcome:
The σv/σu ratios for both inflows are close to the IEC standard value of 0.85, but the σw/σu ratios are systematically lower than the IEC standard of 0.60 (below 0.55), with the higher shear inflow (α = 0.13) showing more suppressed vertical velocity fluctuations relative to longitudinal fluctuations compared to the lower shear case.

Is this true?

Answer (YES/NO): NO